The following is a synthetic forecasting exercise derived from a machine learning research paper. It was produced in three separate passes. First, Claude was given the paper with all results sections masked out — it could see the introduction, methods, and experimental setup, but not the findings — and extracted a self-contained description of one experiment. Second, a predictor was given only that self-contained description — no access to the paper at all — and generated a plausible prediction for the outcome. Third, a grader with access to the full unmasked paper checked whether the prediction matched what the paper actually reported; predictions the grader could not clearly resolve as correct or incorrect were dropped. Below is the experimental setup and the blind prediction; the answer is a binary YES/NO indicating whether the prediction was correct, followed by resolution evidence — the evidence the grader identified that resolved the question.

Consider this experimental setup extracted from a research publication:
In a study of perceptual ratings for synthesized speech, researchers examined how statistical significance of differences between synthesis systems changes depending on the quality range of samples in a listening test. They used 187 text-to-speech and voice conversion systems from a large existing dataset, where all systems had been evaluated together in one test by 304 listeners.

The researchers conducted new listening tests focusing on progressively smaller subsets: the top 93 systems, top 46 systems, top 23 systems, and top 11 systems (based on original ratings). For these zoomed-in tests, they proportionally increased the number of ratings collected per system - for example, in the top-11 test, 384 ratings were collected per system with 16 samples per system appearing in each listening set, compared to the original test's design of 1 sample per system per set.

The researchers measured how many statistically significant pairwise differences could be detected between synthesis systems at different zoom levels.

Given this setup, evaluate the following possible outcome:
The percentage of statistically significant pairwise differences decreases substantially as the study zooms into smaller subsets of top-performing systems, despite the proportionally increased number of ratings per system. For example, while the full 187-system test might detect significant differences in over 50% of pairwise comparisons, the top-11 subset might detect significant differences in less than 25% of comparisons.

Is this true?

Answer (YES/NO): NO